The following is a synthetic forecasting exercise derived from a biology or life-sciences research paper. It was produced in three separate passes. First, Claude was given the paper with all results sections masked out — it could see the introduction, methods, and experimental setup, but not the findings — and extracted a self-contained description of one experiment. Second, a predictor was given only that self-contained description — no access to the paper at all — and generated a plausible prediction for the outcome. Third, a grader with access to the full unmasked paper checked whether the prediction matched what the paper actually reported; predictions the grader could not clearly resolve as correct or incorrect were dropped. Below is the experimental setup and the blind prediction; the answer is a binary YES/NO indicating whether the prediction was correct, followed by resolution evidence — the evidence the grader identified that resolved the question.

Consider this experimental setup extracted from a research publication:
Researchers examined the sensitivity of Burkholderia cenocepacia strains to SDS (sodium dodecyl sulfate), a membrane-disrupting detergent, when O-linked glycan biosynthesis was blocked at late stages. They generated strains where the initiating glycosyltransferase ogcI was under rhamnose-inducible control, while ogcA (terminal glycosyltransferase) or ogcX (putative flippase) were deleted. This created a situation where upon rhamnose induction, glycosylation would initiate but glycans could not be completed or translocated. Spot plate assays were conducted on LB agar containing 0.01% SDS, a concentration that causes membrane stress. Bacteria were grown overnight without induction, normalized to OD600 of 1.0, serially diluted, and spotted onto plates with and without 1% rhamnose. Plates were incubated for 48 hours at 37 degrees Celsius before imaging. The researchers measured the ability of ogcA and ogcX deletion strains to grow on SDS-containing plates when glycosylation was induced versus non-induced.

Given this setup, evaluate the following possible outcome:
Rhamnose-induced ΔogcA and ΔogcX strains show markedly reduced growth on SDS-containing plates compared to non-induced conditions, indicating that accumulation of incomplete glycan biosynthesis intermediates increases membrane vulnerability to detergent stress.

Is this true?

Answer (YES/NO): YES